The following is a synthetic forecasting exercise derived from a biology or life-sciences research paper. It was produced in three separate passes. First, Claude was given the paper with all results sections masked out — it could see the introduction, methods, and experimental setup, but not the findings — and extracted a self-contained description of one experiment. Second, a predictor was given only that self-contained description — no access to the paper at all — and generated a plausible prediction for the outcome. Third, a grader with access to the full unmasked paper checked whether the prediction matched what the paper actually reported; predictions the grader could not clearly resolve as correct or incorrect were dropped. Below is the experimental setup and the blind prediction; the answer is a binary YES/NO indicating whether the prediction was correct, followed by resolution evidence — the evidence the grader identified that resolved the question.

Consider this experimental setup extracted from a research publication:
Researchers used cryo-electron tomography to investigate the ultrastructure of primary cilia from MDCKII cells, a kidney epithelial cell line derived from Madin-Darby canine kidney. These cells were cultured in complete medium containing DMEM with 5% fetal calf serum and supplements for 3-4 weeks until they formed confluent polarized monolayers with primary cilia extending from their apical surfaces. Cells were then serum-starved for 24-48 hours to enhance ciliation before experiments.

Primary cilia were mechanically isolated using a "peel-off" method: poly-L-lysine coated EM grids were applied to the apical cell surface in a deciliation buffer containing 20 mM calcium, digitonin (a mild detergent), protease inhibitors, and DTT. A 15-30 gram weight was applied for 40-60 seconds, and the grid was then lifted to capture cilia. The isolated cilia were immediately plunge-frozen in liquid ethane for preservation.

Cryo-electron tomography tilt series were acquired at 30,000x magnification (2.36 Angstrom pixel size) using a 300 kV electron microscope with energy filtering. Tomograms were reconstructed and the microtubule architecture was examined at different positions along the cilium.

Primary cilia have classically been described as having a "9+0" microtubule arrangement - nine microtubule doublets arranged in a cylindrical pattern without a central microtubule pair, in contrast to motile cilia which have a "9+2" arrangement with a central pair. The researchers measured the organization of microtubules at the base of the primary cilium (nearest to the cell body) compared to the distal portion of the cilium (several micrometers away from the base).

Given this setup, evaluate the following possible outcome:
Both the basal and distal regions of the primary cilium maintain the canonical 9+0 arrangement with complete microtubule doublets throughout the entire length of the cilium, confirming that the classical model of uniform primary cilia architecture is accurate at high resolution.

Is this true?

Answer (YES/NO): NO